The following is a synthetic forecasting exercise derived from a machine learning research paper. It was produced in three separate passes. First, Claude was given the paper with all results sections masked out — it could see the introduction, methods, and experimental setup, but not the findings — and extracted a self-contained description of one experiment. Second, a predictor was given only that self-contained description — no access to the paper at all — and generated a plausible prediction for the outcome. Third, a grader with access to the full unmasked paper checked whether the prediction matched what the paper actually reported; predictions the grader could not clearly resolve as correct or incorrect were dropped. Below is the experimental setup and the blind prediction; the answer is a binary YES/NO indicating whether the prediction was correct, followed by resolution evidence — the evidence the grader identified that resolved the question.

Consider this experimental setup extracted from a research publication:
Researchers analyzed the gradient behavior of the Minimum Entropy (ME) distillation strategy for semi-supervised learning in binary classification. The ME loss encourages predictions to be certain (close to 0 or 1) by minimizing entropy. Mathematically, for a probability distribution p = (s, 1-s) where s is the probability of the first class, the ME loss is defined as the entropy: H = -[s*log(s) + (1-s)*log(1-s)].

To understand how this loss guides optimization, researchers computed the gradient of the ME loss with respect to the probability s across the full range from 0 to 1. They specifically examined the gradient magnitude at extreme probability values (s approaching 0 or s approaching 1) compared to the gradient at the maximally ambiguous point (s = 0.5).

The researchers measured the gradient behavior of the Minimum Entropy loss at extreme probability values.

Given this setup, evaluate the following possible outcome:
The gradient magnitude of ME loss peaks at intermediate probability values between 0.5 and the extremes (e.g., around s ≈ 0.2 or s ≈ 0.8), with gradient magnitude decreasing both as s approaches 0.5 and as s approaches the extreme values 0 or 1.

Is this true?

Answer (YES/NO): NO